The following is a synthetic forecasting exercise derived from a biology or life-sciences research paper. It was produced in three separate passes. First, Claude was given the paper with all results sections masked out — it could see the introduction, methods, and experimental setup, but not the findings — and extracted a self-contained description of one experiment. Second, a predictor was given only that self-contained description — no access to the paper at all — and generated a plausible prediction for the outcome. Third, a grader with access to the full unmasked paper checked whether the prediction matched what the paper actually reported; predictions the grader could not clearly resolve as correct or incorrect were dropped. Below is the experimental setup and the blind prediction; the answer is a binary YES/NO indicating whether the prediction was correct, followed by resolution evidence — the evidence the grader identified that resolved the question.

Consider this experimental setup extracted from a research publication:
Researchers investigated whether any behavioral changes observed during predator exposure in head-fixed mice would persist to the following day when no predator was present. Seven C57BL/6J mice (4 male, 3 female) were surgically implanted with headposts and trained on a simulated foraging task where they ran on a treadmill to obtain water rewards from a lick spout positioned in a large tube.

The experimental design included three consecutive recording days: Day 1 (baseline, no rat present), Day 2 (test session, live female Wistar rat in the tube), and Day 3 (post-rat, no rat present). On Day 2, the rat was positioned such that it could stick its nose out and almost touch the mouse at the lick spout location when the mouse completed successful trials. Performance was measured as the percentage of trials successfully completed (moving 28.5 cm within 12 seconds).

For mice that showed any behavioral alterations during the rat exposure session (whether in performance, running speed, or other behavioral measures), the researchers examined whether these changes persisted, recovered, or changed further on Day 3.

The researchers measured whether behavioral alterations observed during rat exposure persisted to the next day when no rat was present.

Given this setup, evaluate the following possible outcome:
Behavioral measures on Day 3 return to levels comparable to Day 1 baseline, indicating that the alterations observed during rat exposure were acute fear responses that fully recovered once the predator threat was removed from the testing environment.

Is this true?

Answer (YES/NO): NO